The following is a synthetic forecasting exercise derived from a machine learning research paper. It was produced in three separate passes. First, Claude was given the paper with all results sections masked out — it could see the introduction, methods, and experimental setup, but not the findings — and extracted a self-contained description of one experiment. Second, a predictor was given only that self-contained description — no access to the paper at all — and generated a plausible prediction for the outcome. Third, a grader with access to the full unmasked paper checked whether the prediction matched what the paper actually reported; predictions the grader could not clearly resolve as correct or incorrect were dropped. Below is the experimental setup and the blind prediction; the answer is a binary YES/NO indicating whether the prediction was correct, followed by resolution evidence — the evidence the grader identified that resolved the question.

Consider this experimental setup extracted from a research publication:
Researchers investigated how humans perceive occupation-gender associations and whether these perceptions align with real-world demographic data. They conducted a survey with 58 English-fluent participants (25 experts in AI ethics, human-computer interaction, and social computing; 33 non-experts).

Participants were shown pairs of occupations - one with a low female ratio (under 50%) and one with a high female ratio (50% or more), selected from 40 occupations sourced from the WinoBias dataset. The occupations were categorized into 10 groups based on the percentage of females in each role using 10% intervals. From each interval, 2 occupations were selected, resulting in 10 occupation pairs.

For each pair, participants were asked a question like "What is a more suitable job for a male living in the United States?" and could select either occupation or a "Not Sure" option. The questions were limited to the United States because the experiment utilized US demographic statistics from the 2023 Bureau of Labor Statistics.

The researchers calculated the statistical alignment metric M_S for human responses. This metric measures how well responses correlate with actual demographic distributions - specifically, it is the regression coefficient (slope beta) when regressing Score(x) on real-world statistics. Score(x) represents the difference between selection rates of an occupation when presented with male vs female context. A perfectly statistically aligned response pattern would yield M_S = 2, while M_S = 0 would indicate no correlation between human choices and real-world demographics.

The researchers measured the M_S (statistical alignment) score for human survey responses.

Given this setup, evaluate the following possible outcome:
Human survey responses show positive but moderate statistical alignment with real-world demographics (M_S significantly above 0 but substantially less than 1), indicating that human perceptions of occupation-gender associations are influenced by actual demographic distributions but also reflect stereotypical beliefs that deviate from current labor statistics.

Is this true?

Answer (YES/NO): NO